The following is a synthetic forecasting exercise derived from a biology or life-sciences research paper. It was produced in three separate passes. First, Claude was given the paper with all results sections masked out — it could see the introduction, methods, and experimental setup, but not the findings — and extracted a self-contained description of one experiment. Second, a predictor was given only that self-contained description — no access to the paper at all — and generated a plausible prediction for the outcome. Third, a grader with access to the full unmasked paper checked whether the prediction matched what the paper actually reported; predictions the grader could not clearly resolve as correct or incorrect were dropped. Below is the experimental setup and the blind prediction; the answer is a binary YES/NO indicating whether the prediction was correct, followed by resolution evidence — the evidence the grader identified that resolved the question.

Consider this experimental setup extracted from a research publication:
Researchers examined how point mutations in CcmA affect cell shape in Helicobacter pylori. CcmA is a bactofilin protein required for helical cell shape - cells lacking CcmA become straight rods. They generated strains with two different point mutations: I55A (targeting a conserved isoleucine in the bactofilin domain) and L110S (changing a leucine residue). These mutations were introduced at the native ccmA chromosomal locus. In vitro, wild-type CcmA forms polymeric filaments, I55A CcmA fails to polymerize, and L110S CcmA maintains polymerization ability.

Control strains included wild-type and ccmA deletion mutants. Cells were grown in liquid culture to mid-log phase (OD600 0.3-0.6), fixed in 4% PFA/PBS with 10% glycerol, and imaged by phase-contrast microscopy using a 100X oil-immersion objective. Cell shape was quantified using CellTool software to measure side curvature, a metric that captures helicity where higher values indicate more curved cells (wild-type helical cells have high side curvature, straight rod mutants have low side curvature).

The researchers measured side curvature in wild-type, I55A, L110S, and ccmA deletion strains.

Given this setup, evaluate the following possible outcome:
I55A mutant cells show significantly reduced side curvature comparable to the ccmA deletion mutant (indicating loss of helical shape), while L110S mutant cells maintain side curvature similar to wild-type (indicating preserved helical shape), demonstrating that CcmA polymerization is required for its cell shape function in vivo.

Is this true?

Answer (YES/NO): NO